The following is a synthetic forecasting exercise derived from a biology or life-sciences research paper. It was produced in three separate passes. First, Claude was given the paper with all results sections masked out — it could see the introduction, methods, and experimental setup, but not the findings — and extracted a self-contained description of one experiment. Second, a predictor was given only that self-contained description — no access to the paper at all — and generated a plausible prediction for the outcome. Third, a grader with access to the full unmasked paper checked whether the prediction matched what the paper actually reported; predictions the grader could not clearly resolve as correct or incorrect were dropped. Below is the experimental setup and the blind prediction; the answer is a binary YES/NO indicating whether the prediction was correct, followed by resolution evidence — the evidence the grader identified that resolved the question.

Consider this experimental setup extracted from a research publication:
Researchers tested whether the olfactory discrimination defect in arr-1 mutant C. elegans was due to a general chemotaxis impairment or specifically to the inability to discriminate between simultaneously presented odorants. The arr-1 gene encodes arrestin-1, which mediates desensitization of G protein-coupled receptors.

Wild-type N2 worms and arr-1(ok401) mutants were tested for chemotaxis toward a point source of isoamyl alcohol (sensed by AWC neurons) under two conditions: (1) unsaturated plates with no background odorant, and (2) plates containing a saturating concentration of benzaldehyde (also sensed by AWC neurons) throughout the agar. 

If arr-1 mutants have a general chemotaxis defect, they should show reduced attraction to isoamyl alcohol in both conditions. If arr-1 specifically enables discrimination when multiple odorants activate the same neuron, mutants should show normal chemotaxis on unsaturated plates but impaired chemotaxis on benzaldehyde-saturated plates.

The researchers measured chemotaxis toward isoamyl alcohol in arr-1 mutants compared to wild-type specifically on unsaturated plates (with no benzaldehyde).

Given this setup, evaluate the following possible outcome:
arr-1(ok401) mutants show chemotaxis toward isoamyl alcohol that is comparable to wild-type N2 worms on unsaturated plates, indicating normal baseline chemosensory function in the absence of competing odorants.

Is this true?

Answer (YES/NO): NO